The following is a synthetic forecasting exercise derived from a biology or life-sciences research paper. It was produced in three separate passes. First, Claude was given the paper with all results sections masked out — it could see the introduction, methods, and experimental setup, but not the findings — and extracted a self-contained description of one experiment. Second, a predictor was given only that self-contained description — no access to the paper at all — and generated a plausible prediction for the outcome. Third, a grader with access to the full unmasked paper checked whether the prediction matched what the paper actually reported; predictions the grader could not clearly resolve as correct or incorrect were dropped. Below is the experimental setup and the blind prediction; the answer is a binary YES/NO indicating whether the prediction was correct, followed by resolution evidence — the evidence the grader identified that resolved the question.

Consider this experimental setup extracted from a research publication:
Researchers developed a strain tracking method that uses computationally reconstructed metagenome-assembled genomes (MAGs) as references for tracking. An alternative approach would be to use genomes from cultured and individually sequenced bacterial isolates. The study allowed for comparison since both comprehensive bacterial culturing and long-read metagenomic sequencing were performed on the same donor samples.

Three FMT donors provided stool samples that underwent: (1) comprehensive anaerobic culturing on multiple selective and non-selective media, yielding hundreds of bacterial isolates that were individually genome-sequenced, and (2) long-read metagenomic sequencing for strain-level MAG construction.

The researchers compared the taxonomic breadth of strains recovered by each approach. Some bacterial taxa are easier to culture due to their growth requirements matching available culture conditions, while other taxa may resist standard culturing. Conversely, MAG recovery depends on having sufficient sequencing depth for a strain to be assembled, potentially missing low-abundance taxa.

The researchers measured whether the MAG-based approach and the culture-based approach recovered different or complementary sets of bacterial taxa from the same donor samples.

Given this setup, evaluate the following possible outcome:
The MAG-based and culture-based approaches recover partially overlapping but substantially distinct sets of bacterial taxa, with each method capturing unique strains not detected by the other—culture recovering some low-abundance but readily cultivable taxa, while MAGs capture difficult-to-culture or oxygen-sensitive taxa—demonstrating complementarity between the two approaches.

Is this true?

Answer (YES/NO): YES